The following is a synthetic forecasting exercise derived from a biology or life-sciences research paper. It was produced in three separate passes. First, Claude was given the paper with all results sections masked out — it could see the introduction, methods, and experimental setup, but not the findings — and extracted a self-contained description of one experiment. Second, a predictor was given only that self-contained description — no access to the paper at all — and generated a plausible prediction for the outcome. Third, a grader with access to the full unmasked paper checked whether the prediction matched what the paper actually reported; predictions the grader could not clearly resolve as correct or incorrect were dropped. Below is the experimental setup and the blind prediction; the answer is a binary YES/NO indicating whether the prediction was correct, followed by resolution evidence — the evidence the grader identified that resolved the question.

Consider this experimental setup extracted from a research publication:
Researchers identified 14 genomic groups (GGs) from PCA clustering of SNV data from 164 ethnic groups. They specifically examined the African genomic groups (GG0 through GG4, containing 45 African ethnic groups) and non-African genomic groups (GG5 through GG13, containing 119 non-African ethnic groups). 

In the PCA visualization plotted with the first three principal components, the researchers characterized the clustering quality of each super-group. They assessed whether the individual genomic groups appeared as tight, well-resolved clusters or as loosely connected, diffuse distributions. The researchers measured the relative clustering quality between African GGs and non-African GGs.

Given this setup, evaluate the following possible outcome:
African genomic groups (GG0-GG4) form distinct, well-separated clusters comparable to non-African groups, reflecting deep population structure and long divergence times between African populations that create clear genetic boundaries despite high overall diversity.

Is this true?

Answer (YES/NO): NO